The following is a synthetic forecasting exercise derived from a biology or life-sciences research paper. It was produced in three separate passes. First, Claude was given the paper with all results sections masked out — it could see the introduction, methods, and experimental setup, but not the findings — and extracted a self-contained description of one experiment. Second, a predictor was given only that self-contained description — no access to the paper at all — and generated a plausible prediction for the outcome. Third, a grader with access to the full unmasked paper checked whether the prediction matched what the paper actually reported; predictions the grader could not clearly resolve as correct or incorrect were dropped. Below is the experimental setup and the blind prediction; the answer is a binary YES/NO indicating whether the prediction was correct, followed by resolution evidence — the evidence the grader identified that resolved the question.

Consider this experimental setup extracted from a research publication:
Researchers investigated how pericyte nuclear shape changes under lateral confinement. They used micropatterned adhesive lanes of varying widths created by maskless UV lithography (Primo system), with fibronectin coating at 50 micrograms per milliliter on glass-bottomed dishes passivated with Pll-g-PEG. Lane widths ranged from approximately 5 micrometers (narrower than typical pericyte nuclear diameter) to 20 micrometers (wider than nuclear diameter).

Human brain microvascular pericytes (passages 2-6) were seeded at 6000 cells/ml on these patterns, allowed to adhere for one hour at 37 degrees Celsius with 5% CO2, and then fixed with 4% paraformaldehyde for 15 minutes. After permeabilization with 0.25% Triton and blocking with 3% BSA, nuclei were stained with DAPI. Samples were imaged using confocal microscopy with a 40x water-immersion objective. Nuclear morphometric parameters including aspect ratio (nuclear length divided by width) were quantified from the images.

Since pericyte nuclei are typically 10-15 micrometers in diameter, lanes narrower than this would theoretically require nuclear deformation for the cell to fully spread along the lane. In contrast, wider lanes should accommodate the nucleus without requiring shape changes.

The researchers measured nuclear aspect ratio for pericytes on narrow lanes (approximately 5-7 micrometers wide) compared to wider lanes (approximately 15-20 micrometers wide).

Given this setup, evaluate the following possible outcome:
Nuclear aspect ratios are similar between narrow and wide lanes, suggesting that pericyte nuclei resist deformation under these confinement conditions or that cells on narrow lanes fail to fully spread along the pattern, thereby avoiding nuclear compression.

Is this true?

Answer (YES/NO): NO